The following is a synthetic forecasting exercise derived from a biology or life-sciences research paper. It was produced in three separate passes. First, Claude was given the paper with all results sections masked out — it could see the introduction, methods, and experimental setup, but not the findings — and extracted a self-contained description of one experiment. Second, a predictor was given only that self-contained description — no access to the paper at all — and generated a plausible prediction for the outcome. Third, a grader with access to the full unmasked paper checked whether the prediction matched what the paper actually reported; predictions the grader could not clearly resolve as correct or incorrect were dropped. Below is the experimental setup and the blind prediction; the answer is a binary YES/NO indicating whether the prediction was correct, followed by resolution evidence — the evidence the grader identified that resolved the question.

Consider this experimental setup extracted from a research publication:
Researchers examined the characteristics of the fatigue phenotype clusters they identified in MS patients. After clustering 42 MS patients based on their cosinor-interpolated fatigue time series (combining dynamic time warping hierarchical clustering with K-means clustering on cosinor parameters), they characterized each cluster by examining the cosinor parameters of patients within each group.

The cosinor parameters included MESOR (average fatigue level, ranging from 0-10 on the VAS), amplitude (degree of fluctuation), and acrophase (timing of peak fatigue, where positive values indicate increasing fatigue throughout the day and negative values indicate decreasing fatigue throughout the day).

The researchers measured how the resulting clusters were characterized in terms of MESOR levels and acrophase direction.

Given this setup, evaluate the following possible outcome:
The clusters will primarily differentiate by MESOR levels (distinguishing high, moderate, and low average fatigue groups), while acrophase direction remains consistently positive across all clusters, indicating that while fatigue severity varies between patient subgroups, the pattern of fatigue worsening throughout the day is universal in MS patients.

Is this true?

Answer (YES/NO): NO